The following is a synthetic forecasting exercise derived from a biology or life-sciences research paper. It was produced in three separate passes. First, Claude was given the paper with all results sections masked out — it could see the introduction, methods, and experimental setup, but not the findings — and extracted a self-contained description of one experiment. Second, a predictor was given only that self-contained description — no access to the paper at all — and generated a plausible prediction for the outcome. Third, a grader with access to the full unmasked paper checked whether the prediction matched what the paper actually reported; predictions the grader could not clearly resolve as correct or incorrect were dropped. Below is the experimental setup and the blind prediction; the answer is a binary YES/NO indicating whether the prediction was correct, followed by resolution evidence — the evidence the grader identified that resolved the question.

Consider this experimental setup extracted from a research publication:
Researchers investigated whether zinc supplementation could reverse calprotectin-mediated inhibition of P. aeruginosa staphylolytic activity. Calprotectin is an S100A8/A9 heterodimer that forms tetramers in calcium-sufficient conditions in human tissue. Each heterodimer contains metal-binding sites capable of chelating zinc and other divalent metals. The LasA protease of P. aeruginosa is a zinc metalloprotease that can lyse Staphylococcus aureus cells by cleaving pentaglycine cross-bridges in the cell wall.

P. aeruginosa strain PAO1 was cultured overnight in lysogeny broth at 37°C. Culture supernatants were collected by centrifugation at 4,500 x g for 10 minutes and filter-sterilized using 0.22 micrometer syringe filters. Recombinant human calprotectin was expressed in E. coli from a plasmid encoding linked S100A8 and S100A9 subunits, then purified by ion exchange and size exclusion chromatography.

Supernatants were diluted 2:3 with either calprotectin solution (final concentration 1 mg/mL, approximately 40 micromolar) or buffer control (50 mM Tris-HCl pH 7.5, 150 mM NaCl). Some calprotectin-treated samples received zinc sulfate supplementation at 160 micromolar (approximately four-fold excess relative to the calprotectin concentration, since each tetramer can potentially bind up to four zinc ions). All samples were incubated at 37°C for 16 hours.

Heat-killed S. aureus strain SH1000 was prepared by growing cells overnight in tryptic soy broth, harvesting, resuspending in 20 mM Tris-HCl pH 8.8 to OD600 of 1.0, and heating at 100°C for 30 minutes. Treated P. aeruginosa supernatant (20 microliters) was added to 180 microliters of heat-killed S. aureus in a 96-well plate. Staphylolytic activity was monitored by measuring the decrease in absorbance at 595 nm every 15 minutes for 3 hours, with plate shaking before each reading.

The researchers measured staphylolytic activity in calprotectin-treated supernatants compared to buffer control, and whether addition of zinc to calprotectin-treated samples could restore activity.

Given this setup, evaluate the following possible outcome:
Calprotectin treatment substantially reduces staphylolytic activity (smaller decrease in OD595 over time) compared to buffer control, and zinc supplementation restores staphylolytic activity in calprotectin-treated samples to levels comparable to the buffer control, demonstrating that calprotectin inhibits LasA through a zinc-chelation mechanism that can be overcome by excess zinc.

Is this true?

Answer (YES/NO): YES